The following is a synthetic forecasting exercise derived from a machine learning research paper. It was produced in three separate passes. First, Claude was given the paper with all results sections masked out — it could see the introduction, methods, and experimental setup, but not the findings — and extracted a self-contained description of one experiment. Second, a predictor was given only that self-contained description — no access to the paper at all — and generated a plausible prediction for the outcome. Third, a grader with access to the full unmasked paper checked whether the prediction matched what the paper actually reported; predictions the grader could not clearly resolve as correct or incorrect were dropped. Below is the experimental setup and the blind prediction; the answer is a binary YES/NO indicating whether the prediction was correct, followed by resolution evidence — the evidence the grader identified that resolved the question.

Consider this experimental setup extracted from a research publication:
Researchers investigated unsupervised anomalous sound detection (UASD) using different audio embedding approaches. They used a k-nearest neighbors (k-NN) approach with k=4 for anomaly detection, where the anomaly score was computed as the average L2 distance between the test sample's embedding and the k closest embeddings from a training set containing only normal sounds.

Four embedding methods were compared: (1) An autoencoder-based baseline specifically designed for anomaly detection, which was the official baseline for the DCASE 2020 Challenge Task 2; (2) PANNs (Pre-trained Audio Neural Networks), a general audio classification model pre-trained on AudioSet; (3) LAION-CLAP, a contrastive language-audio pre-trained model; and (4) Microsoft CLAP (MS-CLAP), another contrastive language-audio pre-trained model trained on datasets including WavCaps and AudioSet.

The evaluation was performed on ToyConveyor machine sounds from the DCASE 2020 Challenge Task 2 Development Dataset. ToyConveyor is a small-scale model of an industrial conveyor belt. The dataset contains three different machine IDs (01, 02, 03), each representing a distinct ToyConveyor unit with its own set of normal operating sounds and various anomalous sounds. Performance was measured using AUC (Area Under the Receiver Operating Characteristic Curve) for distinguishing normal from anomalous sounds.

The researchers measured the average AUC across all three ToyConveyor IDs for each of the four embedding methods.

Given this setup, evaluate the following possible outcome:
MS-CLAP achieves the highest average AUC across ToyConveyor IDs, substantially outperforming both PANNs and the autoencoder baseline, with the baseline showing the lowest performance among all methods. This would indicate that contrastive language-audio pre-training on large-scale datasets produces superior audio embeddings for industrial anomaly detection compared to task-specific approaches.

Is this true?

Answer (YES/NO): NO